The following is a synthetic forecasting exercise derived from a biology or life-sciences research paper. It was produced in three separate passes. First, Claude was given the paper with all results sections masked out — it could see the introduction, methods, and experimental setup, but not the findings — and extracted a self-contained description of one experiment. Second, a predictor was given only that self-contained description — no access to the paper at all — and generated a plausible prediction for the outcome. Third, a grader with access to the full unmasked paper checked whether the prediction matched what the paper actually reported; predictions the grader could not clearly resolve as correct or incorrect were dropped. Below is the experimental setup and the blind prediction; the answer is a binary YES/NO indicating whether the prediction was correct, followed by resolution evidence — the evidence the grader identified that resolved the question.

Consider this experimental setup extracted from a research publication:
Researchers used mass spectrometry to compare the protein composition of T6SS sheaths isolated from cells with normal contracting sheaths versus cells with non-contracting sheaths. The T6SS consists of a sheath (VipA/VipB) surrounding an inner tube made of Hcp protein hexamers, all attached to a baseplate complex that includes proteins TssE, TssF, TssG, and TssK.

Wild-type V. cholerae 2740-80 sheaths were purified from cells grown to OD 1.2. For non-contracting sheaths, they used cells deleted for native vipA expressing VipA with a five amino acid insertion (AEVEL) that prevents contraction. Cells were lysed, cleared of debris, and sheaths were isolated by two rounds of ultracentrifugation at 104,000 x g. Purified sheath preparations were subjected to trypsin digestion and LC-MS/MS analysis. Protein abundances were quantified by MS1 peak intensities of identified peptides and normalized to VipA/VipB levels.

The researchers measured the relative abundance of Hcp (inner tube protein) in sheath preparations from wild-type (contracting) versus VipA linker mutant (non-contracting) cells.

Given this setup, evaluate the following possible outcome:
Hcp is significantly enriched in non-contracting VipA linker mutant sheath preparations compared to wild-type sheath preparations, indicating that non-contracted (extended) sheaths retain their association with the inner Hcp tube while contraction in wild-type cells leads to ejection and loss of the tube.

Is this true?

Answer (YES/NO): YES